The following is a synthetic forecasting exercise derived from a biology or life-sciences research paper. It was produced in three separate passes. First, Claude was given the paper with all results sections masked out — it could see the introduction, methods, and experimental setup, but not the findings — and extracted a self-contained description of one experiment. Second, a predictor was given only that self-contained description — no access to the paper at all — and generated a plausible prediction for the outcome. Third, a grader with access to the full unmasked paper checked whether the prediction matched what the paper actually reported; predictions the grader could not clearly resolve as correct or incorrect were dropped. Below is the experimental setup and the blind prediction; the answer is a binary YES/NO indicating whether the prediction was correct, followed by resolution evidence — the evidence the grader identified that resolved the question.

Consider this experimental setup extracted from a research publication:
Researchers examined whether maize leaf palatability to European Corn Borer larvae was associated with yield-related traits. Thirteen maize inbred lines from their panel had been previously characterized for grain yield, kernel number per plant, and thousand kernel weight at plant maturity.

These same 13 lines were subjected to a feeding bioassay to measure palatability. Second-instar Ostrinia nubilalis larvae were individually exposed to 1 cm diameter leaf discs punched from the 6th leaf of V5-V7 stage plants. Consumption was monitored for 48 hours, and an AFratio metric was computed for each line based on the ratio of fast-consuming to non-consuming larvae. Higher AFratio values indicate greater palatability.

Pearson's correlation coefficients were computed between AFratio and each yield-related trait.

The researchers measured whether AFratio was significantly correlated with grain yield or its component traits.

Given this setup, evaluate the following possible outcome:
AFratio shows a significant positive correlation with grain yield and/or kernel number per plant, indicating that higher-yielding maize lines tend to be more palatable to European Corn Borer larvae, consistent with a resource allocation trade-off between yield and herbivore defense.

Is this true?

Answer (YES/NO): NO